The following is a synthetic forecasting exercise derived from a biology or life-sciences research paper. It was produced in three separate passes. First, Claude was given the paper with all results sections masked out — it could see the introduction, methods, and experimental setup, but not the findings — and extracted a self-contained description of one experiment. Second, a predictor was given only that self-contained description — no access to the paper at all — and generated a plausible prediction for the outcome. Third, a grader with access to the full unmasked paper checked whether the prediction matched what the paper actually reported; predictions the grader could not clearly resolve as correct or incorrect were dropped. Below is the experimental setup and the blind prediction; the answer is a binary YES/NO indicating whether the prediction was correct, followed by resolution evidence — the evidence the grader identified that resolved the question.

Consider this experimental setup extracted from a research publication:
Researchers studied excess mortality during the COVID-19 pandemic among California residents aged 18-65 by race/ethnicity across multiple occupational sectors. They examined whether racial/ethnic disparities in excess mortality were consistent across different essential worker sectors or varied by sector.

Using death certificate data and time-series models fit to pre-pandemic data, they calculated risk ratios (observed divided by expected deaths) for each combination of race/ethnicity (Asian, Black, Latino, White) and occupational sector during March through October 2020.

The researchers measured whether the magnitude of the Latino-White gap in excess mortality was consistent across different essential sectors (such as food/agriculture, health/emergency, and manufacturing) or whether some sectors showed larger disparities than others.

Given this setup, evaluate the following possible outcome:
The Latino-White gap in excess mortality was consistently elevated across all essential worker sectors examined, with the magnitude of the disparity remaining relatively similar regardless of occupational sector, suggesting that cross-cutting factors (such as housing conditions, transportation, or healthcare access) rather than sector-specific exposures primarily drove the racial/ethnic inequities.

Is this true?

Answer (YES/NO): NO